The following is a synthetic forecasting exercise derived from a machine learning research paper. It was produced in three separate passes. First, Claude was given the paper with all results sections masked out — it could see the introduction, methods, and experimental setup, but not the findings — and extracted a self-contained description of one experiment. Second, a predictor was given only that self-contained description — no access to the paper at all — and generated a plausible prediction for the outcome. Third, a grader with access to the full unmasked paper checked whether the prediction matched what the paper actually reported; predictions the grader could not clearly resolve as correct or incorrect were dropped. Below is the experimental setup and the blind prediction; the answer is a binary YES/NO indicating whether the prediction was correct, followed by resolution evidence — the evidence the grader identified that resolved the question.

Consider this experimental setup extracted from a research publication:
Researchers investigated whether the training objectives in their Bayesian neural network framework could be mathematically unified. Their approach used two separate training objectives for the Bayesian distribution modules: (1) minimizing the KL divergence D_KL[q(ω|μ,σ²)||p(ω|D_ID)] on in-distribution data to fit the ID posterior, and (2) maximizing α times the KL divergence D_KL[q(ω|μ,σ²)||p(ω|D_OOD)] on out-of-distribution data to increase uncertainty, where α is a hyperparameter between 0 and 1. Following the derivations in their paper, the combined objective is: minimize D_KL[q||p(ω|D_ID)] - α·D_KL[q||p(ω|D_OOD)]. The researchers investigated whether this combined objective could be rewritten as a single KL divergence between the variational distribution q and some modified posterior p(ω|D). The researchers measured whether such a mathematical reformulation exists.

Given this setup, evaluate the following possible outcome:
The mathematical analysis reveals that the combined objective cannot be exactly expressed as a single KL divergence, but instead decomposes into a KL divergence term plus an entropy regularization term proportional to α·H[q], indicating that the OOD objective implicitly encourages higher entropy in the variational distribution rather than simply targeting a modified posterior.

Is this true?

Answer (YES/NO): NO